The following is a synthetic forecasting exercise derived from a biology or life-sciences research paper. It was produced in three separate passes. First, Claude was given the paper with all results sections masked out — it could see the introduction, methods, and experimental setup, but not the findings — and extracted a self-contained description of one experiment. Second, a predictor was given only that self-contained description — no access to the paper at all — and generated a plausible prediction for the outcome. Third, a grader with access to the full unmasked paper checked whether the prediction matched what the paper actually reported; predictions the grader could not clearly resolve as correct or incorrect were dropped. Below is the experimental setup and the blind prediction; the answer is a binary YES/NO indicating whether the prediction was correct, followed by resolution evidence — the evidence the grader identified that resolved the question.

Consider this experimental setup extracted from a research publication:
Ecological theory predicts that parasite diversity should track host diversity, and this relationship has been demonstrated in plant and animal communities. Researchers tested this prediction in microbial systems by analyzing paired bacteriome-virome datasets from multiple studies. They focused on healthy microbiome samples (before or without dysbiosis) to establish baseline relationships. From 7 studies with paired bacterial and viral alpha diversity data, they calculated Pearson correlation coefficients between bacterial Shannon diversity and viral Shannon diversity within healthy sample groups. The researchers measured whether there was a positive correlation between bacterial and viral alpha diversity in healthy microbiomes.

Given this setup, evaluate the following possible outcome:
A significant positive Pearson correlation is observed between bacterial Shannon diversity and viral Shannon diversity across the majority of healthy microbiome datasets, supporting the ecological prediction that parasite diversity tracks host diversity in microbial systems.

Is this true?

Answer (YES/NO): NO